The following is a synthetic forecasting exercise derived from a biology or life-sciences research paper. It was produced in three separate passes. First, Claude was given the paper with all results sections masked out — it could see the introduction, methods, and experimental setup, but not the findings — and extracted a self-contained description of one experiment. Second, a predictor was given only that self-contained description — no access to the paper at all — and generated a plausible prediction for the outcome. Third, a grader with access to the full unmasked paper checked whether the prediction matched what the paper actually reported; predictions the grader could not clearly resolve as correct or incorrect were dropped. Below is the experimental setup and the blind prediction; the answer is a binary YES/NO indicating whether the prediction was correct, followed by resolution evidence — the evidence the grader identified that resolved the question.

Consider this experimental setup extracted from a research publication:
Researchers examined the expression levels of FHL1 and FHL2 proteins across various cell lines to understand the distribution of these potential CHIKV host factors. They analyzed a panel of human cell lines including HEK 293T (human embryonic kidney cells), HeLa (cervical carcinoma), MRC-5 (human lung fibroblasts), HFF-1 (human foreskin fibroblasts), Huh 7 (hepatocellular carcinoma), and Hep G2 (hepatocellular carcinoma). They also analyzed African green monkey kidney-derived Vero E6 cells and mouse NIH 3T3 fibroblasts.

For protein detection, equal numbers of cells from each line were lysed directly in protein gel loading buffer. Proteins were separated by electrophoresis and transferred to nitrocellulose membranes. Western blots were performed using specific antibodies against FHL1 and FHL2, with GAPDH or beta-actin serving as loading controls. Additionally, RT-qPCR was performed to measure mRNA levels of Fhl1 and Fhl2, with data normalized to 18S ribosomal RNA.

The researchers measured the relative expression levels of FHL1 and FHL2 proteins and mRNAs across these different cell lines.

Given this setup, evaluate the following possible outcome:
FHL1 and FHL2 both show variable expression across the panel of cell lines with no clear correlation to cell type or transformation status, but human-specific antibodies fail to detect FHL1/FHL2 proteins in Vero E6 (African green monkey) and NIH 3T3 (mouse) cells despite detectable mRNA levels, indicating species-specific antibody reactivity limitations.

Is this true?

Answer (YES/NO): NO